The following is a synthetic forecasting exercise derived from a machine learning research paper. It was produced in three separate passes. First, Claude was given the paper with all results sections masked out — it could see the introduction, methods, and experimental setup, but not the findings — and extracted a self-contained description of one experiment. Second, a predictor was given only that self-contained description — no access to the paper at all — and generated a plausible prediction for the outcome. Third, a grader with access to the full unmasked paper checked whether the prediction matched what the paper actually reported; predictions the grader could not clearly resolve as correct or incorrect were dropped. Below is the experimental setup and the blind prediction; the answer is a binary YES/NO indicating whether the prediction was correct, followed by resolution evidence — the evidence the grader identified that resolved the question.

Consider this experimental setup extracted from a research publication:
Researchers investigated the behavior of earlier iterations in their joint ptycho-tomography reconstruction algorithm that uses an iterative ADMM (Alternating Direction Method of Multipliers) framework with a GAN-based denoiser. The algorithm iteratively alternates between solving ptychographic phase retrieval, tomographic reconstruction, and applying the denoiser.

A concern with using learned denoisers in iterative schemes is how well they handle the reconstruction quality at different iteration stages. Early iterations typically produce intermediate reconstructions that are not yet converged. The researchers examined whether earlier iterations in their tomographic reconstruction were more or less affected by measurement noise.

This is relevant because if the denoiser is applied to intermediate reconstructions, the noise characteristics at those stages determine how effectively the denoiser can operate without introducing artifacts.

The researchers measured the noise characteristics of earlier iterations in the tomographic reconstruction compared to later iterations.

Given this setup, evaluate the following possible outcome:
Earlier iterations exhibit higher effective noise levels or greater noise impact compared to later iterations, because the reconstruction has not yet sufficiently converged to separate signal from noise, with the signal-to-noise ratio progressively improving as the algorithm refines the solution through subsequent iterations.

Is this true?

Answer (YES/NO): NO